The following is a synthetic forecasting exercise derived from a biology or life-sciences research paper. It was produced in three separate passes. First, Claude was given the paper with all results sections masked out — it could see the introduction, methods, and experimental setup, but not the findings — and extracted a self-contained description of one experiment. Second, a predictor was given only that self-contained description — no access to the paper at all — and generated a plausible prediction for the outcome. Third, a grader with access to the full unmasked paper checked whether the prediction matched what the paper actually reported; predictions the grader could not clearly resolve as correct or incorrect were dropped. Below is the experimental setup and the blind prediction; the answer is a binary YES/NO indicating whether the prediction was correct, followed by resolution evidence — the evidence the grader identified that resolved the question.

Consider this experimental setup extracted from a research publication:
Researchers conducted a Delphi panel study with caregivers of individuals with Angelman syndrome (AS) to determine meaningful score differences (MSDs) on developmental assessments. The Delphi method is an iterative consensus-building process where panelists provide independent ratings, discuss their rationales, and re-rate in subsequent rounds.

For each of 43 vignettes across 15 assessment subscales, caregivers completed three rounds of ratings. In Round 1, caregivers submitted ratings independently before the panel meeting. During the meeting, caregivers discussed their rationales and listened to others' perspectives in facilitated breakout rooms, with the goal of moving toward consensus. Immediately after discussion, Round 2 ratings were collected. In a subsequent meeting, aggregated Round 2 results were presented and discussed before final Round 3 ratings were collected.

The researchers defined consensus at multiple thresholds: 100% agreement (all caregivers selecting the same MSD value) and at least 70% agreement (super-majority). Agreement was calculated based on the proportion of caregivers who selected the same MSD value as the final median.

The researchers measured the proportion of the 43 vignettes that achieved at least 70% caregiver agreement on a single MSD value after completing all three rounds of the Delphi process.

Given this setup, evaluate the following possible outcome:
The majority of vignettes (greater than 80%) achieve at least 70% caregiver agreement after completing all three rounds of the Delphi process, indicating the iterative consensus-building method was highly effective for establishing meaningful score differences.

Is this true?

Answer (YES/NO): NO